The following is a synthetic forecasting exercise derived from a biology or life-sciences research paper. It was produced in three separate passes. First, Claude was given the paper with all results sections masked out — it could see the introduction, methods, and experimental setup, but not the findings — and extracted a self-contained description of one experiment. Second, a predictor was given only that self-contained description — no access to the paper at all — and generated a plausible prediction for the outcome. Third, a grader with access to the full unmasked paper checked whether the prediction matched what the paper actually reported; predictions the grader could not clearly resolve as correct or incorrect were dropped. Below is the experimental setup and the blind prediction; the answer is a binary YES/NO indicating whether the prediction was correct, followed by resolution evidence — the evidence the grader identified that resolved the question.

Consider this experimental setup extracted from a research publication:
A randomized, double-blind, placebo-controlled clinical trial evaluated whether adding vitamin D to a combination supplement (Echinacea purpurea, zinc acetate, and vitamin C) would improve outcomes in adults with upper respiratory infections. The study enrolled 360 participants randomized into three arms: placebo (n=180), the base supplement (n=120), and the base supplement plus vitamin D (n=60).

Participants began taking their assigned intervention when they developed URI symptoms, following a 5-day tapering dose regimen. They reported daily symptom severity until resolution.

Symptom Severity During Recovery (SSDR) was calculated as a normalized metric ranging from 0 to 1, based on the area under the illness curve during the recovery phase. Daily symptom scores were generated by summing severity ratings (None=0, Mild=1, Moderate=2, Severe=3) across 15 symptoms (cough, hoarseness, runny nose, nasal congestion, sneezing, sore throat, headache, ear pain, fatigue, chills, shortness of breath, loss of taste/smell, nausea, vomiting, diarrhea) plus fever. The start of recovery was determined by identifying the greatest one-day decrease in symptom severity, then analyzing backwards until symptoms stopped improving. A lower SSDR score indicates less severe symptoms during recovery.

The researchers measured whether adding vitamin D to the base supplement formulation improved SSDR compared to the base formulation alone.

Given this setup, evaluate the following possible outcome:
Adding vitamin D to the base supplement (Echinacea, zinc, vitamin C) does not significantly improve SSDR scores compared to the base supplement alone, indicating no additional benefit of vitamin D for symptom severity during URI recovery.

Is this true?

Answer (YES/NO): YES